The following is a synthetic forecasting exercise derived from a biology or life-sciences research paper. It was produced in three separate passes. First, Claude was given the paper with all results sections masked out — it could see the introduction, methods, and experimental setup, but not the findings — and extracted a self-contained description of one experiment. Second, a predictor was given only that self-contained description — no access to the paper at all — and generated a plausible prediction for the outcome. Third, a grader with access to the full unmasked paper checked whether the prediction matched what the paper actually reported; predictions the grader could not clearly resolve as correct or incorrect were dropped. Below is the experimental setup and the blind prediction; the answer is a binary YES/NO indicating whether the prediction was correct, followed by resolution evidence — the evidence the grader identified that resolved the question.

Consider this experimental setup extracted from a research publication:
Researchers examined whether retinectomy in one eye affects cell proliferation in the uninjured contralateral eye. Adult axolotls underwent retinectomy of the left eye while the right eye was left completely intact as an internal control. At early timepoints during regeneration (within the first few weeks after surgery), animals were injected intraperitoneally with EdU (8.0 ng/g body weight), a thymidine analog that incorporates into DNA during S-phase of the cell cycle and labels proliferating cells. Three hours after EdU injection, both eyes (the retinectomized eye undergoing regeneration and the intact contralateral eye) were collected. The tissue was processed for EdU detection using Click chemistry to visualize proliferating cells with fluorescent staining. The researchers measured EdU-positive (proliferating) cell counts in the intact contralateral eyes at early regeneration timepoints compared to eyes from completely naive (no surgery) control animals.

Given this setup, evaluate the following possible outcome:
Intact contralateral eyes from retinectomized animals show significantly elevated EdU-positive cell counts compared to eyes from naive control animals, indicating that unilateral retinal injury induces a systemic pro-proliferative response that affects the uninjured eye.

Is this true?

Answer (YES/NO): NO